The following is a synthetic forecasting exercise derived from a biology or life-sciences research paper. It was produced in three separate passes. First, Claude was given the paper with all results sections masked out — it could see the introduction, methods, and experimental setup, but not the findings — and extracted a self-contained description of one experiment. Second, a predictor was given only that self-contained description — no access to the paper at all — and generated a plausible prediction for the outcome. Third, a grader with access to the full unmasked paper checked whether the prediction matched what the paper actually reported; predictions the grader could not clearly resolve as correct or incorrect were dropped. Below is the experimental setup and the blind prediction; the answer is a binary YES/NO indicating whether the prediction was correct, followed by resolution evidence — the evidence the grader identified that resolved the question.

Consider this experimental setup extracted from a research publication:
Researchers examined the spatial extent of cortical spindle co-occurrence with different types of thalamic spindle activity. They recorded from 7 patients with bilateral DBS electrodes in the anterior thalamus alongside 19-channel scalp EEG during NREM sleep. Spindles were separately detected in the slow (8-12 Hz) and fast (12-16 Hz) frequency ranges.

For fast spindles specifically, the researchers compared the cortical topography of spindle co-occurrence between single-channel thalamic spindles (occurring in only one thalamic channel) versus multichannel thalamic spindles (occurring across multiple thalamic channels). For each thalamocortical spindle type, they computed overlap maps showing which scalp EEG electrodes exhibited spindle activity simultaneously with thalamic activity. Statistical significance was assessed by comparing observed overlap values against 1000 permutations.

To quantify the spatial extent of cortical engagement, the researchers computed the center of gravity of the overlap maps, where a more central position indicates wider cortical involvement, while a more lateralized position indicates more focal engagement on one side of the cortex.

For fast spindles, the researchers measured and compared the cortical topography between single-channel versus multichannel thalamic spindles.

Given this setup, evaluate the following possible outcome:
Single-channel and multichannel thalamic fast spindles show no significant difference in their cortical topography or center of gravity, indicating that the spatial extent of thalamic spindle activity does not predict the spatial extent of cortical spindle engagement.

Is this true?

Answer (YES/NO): NO